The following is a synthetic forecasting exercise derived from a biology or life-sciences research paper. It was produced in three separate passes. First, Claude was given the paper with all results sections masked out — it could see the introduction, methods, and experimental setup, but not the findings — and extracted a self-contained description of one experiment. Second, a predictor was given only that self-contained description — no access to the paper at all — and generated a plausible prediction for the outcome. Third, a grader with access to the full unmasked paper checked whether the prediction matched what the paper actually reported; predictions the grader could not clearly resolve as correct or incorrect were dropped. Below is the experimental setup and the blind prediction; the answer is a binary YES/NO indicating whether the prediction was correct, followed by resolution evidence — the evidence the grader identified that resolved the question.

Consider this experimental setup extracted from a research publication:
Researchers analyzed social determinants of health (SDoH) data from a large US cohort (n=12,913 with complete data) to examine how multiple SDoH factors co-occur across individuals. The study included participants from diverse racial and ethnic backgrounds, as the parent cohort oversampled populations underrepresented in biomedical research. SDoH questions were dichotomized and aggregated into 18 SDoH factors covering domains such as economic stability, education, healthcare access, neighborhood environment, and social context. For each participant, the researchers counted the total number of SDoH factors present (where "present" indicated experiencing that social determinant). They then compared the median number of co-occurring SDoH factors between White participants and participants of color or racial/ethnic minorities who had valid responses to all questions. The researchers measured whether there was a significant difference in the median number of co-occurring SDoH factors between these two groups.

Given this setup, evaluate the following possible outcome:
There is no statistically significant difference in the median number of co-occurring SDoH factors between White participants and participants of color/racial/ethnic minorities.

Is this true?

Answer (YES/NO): NO